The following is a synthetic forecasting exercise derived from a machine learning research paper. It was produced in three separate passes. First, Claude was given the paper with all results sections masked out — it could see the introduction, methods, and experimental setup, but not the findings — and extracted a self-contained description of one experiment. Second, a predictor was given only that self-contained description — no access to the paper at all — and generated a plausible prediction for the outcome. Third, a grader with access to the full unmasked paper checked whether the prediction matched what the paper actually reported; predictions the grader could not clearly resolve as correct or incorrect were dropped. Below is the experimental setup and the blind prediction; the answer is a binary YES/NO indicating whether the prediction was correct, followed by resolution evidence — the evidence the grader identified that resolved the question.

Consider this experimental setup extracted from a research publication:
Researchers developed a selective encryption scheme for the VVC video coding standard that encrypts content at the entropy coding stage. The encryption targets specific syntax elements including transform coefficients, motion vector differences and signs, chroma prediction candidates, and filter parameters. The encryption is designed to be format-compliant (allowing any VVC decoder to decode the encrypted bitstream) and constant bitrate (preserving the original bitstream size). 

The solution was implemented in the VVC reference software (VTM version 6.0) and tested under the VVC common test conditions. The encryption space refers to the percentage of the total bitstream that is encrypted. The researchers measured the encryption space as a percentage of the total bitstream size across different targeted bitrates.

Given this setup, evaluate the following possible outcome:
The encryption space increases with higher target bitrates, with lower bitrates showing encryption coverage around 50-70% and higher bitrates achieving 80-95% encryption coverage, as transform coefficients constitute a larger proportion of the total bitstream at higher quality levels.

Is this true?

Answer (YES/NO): NO